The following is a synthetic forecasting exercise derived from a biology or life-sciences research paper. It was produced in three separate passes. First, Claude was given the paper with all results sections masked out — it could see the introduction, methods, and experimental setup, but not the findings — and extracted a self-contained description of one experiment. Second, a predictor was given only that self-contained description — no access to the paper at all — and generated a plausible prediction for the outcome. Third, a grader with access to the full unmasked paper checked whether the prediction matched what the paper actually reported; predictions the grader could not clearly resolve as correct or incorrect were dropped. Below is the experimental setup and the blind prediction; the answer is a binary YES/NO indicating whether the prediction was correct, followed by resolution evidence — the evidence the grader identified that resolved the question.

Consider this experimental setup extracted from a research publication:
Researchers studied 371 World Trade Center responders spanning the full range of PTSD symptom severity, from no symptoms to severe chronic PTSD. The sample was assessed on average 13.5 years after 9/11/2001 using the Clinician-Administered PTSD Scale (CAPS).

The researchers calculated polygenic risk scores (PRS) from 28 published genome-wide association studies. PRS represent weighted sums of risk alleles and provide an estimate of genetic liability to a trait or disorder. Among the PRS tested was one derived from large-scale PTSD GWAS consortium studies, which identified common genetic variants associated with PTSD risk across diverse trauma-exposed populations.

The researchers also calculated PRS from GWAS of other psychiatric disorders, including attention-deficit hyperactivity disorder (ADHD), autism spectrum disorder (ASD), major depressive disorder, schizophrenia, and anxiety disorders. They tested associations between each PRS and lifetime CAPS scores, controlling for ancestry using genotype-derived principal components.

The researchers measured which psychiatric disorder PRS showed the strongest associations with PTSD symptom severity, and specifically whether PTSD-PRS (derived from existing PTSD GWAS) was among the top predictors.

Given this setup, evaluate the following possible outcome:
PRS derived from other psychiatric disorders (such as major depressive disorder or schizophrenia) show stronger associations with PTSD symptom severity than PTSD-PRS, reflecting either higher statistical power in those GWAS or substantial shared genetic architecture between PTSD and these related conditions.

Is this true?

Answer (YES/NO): NO